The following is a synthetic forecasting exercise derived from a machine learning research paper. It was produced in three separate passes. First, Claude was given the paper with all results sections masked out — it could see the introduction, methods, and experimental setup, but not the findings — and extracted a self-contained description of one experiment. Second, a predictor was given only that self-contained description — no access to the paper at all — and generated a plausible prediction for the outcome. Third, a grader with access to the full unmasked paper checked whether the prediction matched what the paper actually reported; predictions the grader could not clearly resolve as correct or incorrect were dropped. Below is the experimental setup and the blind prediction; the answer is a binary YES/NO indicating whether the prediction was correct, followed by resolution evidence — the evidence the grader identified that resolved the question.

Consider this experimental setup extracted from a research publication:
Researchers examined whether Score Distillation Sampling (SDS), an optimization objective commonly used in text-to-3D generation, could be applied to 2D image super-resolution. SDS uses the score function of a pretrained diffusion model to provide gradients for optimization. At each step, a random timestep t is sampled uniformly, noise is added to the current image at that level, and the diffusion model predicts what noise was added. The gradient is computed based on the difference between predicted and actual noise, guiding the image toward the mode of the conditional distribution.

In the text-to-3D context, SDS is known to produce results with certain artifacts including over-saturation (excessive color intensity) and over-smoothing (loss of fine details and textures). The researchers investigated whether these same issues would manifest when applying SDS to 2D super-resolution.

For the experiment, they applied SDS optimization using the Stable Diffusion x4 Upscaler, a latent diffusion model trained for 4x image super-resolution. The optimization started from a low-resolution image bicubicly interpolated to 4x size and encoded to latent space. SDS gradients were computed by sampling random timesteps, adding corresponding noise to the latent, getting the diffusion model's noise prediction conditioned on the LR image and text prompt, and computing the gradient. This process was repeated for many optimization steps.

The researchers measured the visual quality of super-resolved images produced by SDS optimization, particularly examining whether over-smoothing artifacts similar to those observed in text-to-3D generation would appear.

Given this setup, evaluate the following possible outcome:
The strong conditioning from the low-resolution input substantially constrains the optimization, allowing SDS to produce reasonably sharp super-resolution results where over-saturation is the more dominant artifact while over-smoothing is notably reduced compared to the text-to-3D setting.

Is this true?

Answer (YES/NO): NO